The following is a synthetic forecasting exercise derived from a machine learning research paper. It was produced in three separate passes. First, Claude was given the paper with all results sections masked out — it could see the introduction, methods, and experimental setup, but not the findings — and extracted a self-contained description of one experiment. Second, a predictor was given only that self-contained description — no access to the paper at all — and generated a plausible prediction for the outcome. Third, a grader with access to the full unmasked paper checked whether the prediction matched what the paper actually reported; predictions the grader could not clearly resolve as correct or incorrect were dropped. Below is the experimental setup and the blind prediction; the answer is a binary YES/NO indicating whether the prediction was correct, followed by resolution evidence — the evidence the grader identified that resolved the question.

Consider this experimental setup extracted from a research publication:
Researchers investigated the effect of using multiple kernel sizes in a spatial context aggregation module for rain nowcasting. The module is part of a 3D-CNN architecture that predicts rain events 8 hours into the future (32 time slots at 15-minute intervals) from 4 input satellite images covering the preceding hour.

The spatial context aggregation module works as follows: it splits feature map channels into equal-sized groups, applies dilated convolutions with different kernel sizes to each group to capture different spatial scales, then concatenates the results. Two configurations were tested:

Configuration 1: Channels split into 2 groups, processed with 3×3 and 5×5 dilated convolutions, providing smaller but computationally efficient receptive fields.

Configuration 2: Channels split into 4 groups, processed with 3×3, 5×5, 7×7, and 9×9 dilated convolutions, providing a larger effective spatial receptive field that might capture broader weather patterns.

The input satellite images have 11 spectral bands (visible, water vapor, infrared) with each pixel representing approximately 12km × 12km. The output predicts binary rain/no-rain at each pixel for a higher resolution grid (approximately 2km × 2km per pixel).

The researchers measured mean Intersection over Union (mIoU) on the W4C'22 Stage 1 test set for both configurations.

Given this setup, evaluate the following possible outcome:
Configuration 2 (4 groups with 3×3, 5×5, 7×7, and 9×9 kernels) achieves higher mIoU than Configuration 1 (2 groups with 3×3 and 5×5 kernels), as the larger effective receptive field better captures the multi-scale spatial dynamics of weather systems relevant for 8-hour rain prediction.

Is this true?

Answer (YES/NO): NO